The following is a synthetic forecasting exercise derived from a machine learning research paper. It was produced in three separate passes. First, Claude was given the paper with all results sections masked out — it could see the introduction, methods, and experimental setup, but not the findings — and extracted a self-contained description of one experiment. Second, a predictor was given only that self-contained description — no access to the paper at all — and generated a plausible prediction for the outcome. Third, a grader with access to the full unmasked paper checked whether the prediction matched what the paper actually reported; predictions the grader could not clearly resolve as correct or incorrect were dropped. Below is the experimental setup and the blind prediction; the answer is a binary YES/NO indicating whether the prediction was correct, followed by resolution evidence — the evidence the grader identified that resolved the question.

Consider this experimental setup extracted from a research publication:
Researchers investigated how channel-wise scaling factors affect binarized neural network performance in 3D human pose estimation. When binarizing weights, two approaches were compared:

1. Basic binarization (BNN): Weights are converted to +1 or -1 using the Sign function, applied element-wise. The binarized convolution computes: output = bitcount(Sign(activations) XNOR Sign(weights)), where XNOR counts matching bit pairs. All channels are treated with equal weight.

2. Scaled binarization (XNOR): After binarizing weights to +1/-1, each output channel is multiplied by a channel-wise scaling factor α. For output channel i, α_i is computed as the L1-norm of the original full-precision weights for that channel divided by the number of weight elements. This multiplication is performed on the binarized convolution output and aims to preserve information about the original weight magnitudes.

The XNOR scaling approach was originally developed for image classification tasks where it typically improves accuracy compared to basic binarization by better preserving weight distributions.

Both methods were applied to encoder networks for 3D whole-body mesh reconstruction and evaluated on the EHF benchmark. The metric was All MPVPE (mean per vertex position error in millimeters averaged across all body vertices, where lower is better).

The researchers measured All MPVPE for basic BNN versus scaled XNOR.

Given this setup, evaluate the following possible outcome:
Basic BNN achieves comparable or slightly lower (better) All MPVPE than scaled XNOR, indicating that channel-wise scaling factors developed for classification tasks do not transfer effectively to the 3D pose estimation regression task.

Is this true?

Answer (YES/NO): YES